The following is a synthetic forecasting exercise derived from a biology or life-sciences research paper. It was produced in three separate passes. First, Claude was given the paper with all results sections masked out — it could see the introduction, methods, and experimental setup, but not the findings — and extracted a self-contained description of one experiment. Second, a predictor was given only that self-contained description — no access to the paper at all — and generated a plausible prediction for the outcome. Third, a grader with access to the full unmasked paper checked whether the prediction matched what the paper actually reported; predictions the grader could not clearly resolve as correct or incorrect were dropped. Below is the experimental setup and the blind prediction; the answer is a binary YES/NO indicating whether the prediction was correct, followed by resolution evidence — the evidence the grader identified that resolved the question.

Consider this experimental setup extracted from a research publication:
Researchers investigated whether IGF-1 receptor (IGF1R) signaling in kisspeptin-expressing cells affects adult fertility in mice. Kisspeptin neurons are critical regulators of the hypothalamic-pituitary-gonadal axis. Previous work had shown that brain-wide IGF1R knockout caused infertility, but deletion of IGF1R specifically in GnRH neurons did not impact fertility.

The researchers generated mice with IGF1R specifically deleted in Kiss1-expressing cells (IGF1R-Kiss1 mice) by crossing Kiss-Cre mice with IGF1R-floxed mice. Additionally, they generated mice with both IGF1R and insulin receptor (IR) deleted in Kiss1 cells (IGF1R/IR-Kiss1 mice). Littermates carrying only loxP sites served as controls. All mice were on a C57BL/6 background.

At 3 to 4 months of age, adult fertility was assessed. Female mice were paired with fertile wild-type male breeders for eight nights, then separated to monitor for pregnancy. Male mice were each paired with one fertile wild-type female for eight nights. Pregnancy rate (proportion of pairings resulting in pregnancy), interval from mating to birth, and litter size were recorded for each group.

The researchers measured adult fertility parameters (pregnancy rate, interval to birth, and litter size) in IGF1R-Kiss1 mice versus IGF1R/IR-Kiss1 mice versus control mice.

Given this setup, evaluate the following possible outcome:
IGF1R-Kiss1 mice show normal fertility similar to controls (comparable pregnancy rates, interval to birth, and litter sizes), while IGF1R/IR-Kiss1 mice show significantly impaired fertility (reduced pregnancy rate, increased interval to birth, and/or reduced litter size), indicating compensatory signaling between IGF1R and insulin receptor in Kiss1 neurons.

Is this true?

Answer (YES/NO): NO